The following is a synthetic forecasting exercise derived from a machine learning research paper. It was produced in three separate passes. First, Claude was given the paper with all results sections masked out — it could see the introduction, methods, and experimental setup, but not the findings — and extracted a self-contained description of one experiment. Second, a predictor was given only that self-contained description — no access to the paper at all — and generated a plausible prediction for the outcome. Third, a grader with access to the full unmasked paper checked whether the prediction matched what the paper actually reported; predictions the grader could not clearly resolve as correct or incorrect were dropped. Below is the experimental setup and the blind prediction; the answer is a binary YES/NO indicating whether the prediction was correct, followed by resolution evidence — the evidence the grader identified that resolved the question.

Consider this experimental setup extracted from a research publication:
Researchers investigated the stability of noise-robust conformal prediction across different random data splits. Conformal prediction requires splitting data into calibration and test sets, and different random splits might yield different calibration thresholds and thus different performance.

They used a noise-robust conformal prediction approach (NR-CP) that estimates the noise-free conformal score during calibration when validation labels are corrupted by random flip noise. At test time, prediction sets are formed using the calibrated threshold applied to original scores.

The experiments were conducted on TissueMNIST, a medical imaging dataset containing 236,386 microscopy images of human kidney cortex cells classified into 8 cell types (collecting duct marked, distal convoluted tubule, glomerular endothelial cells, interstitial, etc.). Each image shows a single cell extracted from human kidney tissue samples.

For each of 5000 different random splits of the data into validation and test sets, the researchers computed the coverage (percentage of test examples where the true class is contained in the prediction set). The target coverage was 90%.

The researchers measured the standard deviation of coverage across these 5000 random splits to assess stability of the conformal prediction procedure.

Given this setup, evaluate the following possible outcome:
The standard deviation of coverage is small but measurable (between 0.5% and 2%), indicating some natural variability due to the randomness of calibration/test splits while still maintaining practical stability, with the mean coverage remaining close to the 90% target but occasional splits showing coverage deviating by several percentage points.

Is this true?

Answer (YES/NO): NO